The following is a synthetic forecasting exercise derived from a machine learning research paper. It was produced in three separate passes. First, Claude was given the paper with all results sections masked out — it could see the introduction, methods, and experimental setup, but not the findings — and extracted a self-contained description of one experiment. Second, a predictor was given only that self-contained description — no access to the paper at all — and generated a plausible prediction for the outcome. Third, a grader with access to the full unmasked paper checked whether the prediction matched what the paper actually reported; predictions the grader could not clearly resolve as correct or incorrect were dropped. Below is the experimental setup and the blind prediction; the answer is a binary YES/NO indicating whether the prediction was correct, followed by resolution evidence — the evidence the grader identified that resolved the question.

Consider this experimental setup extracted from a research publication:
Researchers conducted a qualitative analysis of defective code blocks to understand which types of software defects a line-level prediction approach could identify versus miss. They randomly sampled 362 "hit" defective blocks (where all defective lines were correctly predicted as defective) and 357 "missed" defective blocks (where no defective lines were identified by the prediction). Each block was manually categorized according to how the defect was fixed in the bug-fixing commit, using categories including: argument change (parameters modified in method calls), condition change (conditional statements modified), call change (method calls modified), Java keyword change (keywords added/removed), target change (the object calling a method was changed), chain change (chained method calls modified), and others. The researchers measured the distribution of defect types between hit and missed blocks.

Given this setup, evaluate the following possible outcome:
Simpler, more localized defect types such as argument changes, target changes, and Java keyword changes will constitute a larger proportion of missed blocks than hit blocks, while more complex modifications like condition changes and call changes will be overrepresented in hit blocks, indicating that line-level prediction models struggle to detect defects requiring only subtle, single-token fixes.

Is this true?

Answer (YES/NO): NO